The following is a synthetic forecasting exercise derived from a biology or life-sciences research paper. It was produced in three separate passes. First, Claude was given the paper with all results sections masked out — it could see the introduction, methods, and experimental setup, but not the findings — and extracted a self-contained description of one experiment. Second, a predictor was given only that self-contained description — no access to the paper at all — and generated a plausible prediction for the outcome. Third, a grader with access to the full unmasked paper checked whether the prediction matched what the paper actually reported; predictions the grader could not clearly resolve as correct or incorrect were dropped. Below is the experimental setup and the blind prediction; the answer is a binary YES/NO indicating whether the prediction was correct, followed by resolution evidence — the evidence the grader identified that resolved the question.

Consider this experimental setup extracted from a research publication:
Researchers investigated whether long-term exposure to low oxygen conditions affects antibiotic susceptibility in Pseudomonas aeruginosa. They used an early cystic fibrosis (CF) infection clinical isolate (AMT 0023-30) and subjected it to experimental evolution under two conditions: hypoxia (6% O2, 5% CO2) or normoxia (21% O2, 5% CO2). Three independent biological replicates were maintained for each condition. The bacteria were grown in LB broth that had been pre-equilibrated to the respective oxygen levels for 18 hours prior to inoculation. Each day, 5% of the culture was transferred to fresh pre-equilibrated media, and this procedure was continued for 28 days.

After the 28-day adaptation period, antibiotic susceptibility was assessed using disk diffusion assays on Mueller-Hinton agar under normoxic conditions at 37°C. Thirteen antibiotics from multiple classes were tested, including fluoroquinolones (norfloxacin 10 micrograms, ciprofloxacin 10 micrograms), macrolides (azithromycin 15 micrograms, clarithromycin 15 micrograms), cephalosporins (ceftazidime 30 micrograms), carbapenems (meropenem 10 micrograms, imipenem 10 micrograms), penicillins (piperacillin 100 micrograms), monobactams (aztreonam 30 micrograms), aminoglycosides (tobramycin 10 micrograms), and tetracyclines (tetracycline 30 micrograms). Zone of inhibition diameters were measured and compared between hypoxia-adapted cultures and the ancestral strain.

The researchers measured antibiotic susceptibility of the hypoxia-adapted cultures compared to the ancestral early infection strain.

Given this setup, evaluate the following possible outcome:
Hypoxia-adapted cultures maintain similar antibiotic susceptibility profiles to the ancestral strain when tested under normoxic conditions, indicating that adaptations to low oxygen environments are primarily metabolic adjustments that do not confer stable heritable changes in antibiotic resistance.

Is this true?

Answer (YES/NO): NO